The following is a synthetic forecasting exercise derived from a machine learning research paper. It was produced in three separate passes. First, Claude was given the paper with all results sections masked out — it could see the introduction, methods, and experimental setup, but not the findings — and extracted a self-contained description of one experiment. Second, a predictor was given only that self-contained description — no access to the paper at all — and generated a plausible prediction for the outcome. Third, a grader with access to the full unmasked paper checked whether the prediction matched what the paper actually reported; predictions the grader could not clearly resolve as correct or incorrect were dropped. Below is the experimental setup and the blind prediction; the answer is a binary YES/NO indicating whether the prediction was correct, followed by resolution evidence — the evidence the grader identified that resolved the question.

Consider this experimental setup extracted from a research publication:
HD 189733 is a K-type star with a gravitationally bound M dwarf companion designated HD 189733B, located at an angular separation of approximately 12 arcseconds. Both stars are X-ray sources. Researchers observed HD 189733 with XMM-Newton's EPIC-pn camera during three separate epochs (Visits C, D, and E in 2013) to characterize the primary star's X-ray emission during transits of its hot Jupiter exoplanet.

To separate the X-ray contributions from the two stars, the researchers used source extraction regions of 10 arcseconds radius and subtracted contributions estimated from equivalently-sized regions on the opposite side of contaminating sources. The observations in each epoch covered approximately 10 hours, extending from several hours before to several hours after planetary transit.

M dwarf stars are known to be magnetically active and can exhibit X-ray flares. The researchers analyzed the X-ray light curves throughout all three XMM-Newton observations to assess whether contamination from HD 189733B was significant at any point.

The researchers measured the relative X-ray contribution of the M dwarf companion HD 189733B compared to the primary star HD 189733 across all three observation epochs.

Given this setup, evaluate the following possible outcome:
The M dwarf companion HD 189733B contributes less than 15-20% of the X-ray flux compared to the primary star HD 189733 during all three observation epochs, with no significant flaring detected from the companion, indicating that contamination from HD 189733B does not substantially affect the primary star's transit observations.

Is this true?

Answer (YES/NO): NO